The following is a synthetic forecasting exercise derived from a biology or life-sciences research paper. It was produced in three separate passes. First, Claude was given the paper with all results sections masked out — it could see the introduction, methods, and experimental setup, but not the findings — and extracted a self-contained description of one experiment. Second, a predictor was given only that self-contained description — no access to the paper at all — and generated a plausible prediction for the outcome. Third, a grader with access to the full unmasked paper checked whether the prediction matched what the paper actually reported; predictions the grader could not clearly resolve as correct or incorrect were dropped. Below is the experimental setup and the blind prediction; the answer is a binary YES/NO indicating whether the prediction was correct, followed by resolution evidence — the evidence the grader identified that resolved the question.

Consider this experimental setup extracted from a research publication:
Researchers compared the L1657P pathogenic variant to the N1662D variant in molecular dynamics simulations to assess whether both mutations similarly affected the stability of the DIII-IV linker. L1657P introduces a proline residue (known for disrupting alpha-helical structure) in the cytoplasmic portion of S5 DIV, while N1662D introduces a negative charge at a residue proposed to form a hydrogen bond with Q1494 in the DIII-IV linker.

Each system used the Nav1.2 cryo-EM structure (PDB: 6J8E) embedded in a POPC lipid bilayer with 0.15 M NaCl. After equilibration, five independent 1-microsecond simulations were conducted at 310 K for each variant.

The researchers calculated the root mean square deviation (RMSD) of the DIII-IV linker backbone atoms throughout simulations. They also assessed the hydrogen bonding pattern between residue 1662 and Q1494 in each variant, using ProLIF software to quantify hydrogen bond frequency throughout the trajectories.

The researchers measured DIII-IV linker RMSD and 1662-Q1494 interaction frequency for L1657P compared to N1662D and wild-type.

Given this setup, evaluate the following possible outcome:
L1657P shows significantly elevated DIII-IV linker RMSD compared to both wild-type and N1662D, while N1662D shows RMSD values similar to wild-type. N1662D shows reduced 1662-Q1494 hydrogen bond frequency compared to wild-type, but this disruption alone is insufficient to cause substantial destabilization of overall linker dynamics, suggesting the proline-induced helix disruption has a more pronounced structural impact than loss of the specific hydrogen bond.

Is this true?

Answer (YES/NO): NO